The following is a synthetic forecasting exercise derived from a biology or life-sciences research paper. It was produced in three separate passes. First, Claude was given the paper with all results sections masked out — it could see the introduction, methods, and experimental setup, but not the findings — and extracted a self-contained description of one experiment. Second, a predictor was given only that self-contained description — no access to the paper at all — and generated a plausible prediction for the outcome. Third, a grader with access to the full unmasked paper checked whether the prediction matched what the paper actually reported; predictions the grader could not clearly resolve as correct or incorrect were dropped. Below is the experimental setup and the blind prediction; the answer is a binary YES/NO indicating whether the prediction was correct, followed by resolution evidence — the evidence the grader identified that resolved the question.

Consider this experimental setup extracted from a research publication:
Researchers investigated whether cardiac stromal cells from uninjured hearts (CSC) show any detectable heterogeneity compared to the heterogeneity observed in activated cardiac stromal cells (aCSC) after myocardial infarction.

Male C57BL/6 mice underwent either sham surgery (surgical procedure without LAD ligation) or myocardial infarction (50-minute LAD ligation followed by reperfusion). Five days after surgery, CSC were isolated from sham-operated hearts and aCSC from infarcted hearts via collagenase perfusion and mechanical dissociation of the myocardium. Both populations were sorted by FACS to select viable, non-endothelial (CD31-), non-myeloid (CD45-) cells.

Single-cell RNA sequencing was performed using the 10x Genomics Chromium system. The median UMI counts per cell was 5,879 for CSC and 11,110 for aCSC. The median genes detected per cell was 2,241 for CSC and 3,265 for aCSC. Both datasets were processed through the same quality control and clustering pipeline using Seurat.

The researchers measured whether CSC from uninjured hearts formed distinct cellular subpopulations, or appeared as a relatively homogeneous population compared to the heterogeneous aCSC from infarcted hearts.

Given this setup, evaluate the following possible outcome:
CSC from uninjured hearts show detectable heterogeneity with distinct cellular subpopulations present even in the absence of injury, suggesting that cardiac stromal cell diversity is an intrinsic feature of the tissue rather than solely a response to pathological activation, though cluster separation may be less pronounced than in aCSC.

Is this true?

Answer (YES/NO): NO